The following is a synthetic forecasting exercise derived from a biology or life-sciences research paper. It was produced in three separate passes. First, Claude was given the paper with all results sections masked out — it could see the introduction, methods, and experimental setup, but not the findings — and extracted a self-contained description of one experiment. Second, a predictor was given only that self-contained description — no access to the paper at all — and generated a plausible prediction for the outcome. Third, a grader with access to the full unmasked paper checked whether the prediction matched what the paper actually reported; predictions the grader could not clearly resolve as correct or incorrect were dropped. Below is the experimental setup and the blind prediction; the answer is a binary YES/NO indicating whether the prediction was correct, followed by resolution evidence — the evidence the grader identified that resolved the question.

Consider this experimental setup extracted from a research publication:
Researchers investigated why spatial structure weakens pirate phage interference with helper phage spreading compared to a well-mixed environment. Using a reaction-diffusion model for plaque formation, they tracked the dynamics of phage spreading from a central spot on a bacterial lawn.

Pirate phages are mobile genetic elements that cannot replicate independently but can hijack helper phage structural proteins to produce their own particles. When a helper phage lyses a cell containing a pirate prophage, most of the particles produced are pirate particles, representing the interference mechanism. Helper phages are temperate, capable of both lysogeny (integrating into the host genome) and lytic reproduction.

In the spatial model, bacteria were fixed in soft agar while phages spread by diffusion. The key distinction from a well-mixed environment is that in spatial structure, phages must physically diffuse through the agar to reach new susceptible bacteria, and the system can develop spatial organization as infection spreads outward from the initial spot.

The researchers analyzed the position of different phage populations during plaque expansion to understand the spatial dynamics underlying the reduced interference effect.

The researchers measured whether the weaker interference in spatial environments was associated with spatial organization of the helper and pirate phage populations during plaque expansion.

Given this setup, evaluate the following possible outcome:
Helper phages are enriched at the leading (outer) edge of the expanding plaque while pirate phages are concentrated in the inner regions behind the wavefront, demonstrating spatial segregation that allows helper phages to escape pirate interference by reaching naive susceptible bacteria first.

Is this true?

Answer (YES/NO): YES